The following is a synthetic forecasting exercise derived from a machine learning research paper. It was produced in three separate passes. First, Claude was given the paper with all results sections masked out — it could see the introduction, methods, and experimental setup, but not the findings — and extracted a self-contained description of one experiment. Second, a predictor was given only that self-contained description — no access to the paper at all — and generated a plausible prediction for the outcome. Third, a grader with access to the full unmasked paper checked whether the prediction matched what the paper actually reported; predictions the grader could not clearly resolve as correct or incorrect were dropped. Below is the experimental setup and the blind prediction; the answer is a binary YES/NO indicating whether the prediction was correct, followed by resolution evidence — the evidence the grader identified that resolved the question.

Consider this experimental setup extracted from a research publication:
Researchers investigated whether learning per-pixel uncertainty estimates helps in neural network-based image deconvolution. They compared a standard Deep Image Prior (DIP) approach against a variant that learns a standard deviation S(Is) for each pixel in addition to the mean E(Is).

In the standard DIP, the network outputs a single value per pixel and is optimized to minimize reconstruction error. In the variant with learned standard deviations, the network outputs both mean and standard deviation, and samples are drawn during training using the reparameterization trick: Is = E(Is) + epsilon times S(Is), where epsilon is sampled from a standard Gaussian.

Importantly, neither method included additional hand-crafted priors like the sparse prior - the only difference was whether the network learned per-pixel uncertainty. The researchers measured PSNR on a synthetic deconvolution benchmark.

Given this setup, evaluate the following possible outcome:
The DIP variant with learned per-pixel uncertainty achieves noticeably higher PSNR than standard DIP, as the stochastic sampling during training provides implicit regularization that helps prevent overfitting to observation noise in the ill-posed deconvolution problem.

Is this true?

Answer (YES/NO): NO